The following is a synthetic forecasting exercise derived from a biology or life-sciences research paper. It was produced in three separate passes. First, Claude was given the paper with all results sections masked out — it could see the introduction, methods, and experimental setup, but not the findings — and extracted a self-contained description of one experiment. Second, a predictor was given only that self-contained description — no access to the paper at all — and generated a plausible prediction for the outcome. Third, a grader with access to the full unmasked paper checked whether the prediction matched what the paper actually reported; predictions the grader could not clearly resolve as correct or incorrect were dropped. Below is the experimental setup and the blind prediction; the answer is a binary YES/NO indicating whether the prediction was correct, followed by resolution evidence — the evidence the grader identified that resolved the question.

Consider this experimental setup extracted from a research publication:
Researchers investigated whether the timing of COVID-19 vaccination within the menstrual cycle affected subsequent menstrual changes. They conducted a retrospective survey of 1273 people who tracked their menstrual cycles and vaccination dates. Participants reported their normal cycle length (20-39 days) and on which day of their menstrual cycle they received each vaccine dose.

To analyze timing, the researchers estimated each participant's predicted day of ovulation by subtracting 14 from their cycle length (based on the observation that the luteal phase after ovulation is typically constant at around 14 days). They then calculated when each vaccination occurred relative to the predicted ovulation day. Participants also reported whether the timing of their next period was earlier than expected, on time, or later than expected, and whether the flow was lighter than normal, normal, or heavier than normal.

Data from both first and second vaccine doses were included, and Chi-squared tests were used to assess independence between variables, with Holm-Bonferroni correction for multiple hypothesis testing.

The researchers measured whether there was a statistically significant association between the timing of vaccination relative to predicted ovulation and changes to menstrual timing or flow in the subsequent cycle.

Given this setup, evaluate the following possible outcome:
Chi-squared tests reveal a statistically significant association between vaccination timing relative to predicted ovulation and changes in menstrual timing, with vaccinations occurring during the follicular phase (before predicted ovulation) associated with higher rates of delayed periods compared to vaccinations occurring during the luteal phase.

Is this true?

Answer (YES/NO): NO